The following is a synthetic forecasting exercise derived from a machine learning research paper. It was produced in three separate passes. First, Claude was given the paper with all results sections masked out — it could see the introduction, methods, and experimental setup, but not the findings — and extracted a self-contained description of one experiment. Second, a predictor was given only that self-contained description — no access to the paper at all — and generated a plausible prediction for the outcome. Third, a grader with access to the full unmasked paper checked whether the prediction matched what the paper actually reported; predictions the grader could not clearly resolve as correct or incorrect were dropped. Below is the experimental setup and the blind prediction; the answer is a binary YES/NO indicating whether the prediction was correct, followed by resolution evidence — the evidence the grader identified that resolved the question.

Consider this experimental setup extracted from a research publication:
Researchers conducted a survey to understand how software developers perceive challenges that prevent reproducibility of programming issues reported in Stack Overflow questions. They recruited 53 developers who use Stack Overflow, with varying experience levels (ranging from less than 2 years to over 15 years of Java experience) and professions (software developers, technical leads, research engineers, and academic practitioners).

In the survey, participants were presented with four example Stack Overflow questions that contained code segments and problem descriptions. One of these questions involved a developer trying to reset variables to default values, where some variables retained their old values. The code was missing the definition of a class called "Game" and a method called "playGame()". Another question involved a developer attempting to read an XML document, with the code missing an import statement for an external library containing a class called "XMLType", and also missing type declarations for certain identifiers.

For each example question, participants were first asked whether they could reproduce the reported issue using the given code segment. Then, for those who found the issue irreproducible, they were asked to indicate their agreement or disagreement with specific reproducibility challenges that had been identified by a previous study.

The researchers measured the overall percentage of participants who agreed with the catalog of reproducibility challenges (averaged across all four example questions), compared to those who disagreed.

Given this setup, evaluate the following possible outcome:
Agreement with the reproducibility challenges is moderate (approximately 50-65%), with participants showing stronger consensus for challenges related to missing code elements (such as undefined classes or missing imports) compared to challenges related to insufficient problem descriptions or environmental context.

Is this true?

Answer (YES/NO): NO